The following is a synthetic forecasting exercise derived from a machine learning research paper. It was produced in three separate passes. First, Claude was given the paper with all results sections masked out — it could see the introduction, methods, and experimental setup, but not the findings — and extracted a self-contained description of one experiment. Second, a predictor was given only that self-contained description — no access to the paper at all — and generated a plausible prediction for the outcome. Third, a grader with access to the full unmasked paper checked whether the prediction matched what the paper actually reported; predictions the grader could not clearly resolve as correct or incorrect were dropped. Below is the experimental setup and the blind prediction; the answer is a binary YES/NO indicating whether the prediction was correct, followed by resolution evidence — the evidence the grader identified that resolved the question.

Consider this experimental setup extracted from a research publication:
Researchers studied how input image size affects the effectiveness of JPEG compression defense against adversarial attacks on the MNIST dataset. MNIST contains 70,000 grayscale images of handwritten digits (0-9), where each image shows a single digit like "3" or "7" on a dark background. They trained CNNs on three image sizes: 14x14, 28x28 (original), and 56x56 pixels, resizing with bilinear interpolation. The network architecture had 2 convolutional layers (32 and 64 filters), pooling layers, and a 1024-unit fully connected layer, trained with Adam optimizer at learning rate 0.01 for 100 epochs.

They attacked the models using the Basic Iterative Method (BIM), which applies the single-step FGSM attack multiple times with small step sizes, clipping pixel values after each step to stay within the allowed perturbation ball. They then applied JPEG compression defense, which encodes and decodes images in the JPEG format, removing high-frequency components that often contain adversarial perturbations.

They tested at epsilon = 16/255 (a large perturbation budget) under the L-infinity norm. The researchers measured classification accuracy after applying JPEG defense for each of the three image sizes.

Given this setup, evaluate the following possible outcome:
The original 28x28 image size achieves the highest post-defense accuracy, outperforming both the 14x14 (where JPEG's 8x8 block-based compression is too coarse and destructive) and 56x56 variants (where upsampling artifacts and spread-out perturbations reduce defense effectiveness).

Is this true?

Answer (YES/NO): NO